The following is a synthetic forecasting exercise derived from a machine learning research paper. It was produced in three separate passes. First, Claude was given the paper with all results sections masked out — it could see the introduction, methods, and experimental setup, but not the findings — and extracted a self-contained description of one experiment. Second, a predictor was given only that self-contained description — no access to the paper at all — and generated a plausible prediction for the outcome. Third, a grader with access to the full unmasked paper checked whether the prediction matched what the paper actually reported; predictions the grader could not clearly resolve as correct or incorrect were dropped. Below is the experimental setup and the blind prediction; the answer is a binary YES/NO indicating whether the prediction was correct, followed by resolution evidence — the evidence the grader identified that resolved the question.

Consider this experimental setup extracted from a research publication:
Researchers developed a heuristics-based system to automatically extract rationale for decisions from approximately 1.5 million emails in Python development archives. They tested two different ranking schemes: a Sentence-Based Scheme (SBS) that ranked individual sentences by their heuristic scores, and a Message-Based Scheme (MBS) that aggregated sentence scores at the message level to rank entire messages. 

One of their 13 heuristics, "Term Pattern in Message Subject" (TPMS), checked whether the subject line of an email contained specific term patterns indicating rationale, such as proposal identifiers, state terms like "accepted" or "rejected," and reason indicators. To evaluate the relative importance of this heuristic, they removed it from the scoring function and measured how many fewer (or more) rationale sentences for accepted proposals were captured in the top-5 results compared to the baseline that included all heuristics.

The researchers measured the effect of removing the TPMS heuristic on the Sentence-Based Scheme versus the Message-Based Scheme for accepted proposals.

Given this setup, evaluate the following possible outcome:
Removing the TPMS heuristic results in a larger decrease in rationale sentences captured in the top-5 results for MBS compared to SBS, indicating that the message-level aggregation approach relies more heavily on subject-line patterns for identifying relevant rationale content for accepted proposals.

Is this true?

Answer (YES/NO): YES